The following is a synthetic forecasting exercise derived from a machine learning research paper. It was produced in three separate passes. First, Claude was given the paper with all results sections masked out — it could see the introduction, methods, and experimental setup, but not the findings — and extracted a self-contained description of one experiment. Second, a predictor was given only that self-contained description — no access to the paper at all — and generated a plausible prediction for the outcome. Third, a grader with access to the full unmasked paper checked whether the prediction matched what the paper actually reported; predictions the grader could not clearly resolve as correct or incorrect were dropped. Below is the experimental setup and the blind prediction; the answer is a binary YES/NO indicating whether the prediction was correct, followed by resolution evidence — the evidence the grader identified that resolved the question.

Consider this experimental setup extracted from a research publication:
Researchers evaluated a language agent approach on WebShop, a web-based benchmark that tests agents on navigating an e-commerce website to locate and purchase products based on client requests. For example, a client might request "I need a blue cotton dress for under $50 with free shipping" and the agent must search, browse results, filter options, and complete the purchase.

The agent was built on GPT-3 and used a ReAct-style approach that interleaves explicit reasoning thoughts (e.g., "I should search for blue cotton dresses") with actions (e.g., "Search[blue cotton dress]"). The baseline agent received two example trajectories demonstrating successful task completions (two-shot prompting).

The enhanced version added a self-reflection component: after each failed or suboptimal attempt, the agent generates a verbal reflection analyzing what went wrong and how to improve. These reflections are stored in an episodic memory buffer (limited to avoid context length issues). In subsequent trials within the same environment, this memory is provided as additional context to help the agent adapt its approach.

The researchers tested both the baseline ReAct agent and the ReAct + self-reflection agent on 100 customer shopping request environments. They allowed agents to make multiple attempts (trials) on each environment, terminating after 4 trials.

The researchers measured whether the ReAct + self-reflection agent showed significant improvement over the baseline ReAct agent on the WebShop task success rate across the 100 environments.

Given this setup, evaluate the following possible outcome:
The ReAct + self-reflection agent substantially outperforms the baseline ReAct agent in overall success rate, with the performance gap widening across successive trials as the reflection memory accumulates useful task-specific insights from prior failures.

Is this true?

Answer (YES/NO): NO